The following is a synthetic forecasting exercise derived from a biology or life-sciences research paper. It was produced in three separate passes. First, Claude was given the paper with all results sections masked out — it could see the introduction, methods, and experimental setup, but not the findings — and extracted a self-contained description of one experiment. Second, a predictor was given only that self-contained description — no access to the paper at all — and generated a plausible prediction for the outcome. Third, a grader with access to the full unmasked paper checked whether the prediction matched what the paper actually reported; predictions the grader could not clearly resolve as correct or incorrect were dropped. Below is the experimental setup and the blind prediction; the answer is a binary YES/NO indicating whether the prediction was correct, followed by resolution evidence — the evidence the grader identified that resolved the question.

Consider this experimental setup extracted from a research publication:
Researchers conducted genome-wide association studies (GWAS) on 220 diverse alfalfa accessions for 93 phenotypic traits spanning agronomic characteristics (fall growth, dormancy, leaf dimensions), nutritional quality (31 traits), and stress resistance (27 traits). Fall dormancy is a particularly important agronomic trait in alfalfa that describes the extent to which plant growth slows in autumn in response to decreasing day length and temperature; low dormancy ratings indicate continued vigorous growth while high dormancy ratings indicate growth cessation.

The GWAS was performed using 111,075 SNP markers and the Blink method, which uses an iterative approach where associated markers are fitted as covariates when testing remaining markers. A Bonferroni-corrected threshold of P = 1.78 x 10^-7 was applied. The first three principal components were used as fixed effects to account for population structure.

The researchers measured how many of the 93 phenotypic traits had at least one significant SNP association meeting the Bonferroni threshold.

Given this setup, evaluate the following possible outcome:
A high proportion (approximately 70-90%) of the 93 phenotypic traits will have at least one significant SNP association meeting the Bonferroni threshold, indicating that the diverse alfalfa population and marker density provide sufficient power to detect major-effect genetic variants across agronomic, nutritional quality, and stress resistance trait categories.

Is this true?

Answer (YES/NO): NO